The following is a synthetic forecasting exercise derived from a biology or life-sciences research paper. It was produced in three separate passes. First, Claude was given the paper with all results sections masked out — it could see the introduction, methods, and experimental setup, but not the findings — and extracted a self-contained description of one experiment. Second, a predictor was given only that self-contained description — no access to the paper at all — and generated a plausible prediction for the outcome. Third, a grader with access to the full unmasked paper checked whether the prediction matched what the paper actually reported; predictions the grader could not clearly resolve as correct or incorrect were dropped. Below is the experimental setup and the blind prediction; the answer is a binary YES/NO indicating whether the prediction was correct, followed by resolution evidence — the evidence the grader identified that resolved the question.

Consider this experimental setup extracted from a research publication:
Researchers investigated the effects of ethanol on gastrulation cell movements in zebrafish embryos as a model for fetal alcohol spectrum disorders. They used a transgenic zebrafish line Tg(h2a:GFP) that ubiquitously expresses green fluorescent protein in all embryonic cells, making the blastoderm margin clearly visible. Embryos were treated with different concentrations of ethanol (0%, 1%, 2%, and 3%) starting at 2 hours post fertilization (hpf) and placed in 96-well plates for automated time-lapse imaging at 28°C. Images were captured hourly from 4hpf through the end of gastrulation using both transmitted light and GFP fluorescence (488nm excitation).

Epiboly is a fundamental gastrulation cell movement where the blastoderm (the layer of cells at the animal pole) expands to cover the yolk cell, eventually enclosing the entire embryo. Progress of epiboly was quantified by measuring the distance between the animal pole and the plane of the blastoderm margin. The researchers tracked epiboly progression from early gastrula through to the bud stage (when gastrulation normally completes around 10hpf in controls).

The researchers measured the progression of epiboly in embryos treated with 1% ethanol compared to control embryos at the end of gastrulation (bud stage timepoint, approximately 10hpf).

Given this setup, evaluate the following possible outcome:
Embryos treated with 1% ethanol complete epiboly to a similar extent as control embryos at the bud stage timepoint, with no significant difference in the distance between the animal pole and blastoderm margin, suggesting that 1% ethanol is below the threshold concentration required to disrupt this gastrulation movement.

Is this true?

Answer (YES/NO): NO